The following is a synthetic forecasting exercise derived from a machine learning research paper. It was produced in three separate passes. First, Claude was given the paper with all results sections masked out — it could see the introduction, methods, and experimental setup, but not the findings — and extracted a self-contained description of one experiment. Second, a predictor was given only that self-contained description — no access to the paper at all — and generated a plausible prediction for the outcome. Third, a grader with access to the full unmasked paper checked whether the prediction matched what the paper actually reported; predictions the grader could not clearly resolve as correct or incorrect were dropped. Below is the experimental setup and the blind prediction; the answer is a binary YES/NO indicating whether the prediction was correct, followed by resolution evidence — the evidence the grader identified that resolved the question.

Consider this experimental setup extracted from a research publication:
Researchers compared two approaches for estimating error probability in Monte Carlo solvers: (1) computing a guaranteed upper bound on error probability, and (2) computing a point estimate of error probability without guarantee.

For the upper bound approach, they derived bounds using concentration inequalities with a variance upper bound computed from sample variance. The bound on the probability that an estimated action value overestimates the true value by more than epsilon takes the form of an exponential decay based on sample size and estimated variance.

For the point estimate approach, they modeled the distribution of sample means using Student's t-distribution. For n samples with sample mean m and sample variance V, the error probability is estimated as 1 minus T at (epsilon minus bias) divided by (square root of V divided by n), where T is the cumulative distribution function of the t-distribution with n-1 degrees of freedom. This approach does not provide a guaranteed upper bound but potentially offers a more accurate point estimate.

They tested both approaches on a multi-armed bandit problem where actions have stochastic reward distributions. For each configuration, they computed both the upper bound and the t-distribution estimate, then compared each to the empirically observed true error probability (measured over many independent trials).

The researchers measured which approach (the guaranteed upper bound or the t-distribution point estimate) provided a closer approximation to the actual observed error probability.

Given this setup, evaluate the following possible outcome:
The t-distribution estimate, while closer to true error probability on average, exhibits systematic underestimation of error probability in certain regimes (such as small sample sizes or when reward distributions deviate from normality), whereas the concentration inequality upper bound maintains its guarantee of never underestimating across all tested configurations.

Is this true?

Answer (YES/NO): NO